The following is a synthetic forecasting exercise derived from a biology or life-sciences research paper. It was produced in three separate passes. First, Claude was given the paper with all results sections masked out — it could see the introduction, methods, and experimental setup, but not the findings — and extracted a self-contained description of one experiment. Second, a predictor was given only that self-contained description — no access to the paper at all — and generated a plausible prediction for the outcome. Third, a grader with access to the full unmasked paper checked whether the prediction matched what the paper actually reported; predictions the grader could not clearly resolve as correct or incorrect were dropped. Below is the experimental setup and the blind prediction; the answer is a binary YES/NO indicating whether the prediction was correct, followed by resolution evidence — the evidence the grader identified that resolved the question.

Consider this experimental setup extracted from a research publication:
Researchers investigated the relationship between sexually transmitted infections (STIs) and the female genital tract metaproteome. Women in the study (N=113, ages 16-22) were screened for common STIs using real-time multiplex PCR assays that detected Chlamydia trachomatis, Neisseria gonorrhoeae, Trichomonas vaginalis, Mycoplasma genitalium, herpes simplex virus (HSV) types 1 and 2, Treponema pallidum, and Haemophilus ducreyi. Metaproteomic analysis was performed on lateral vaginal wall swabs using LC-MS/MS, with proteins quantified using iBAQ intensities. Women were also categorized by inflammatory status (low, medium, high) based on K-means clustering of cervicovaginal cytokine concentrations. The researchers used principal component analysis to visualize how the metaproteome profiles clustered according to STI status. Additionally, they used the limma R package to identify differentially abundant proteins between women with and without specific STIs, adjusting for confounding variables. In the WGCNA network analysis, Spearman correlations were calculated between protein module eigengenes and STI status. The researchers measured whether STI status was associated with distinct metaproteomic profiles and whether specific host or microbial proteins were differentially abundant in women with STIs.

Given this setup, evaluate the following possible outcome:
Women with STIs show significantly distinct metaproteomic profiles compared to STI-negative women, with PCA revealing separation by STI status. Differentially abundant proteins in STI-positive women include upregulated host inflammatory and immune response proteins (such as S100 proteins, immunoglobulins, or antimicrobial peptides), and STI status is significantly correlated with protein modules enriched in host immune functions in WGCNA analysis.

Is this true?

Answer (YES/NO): NO